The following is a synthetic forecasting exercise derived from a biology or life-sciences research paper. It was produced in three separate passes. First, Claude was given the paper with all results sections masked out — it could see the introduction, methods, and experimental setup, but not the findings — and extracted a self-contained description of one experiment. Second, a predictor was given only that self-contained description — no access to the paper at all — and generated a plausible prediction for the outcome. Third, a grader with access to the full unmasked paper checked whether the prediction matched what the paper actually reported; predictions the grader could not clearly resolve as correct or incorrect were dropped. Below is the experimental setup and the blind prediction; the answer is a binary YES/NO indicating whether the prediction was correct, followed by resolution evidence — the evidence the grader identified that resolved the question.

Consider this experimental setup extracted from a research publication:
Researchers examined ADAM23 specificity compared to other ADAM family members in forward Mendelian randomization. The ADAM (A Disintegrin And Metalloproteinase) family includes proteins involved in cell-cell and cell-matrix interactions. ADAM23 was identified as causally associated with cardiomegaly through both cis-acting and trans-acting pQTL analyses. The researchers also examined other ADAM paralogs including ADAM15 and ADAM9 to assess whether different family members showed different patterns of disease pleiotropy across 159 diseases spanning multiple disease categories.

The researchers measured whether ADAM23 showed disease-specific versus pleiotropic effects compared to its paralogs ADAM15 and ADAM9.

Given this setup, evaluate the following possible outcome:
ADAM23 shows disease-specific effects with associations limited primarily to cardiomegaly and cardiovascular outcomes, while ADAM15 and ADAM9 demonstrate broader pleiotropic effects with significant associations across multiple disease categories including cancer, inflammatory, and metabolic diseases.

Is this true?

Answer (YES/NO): NO